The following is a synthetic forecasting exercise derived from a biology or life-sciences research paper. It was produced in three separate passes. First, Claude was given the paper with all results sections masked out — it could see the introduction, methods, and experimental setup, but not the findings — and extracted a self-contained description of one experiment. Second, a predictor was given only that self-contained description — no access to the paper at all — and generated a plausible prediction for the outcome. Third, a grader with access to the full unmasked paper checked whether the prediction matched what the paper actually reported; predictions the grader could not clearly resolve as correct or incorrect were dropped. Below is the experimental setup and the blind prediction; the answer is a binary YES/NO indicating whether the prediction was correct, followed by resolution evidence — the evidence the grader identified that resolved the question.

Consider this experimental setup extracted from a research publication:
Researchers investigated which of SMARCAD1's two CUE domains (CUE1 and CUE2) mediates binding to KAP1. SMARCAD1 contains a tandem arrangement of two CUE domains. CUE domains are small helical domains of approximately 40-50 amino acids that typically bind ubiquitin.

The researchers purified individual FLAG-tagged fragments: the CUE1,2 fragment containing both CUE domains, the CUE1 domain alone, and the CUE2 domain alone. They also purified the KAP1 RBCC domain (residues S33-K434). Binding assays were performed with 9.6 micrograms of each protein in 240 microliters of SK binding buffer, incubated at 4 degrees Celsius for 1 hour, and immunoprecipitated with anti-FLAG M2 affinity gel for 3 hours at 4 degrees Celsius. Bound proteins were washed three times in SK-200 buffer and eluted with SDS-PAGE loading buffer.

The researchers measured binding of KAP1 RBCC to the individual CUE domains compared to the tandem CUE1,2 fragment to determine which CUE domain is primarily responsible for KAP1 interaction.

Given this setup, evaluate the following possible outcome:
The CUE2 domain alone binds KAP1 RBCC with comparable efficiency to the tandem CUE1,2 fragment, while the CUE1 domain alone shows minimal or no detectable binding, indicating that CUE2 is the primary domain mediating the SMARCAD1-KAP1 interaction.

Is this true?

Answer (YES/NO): NO